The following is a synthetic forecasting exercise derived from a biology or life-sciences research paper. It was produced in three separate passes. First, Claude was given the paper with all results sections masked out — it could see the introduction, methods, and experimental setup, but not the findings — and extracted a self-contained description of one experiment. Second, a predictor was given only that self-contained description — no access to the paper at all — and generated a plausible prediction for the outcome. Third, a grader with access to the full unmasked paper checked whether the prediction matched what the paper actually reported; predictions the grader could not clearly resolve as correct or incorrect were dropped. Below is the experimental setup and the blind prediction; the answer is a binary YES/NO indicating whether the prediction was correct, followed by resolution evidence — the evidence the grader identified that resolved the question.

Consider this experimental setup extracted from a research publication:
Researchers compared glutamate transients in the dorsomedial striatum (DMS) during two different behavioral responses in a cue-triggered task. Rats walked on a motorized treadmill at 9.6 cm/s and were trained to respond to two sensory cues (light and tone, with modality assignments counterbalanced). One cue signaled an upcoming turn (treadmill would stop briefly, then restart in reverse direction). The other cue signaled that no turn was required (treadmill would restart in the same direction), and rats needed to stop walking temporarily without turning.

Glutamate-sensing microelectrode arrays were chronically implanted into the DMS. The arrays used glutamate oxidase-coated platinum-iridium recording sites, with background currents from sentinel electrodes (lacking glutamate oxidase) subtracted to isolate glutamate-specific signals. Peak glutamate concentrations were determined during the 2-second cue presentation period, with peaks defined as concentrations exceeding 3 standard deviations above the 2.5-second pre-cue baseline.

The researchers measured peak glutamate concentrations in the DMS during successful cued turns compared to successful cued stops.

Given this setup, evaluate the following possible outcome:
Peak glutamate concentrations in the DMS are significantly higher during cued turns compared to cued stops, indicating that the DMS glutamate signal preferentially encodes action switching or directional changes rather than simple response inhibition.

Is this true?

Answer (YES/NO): NO